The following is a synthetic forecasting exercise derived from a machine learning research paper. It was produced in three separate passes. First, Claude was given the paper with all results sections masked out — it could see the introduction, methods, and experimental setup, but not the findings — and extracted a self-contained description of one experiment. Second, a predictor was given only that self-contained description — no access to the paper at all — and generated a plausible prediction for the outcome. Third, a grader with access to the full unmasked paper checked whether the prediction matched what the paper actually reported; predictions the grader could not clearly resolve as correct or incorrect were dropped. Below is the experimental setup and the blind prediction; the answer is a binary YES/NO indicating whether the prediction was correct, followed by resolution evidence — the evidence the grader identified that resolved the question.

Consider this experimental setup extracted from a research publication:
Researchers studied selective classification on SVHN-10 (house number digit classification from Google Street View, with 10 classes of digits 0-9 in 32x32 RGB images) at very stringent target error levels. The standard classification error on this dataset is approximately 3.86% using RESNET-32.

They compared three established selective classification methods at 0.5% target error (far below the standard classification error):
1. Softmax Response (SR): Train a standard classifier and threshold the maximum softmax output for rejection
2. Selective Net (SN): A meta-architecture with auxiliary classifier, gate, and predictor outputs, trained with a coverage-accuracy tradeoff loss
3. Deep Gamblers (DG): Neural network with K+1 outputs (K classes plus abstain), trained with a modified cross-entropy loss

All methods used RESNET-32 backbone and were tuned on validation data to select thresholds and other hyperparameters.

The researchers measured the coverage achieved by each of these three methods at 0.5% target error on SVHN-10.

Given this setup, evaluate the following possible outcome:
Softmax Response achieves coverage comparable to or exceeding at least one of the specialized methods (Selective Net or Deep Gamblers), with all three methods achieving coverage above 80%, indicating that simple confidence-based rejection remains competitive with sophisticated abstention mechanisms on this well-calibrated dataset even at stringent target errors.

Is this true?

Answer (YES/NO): NO